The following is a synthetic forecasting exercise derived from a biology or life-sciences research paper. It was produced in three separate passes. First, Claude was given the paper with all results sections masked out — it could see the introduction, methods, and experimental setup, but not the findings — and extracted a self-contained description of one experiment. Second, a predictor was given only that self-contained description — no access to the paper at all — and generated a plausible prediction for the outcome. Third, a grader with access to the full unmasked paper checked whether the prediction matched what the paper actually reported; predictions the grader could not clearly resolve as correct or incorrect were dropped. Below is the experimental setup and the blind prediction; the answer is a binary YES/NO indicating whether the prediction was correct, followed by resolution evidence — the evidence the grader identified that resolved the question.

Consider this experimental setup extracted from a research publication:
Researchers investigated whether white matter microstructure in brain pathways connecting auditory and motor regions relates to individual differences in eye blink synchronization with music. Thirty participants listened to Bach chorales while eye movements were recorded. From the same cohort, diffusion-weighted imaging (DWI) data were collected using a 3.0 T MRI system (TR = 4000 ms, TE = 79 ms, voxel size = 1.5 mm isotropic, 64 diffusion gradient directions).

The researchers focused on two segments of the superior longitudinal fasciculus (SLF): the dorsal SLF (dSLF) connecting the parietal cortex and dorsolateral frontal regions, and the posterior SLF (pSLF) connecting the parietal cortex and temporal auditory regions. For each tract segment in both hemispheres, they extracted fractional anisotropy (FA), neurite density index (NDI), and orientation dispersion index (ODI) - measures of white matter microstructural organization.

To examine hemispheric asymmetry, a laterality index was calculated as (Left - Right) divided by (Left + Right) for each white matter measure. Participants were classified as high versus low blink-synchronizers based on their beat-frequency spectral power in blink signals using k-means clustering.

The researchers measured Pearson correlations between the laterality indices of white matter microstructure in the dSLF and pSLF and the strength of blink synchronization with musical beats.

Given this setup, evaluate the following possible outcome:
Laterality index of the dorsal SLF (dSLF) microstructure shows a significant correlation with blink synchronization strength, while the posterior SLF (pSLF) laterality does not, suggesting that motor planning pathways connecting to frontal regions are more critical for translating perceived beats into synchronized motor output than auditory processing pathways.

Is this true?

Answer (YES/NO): NO